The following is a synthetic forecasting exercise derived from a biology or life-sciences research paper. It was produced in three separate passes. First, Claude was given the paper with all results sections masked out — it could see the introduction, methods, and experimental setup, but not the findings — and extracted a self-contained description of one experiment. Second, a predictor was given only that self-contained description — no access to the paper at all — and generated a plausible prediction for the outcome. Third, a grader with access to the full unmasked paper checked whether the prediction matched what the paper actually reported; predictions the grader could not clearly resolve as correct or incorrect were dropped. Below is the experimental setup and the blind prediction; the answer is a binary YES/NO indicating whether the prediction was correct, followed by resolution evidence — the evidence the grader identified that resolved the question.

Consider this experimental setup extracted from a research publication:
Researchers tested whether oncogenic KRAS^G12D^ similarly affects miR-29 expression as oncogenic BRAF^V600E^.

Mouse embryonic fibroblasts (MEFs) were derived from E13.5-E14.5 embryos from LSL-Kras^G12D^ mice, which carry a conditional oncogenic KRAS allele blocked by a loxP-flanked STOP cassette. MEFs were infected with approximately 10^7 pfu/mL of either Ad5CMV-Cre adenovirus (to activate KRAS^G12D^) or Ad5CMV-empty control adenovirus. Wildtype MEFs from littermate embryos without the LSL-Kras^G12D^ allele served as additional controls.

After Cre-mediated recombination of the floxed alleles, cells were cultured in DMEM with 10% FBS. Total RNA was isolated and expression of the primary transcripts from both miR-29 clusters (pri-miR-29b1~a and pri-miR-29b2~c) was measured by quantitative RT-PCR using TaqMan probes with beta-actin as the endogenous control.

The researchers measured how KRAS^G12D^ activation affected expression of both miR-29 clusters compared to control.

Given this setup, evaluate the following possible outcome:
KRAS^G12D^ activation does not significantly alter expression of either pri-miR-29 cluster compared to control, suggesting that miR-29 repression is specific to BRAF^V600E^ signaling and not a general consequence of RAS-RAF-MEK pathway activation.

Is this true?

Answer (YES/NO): NO